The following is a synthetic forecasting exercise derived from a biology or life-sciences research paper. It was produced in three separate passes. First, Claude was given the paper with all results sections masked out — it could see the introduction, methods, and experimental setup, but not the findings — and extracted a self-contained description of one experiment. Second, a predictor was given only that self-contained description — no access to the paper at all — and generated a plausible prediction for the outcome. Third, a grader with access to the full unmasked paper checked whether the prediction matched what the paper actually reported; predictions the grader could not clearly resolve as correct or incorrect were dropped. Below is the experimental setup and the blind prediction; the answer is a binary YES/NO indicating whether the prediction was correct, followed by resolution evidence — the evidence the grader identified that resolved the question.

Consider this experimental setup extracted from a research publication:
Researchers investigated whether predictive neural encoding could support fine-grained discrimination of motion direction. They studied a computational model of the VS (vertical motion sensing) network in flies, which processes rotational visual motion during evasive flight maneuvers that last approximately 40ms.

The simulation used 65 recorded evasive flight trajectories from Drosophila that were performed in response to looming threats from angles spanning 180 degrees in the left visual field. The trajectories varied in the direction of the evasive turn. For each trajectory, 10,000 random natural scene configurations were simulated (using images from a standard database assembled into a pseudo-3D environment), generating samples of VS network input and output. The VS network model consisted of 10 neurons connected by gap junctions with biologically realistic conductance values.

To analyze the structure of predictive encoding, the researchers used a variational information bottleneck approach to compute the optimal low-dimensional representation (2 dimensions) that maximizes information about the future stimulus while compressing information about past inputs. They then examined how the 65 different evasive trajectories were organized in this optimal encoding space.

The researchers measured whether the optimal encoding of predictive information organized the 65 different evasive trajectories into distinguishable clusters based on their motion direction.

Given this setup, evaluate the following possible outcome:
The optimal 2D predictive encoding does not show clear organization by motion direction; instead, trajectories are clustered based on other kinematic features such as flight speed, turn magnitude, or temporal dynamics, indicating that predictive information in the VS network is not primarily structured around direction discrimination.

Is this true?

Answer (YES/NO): NO